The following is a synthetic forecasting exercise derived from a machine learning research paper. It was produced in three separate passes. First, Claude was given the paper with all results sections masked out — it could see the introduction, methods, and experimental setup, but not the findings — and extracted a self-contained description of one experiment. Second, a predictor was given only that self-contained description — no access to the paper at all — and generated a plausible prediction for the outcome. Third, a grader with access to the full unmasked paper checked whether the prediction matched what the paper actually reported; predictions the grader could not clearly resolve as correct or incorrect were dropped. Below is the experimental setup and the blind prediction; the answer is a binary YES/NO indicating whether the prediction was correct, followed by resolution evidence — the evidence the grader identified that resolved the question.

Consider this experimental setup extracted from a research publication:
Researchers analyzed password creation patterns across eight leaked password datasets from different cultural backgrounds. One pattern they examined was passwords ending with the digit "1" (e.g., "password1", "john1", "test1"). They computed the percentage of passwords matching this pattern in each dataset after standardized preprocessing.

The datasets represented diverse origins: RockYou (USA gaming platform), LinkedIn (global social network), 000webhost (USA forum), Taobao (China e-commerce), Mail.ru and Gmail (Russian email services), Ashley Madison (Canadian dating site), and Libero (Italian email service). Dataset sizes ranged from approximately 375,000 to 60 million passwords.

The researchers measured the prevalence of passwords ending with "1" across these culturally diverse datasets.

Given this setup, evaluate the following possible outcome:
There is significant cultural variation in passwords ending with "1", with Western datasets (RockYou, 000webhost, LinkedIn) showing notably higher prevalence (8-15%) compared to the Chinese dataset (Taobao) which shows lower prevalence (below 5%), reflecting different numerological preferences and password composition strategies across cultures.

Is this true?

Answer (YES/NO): NO